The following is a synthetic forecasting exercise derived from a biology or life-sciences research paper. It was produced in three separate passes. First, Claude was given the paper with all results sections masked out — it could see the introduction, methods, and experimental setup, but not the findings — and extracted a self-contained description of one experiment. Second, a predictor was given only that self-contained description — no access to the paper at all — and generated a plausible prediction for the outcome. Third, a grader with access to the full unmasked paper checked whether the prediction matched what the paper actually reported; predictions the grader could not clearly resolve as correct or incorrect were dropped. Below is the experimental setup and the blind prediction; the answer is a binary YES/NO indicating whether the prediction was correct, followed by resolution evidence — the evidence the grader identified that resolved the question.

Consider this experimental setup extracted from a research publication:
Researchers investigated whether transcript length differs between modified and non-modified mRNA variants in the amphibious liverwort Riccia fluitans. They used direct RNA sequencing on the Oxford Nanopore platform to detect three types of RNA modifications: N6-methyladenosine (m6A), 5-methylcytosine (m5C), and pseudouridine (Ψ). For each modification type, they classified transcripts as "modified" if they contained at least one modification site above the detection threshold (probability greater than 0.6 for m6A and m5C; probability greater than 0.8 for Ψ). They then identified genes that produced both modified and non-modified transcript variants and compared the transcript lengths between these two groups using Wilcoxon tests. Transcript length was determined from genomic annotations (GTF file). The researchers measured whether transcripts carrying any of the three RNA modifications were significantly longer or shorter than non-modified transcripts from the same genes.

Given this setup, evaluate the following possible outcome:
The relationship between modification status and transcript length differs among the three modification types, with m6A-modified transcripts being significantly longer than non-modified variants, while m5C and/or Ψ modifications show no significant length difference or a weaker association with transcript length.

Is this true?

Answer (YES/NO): NO